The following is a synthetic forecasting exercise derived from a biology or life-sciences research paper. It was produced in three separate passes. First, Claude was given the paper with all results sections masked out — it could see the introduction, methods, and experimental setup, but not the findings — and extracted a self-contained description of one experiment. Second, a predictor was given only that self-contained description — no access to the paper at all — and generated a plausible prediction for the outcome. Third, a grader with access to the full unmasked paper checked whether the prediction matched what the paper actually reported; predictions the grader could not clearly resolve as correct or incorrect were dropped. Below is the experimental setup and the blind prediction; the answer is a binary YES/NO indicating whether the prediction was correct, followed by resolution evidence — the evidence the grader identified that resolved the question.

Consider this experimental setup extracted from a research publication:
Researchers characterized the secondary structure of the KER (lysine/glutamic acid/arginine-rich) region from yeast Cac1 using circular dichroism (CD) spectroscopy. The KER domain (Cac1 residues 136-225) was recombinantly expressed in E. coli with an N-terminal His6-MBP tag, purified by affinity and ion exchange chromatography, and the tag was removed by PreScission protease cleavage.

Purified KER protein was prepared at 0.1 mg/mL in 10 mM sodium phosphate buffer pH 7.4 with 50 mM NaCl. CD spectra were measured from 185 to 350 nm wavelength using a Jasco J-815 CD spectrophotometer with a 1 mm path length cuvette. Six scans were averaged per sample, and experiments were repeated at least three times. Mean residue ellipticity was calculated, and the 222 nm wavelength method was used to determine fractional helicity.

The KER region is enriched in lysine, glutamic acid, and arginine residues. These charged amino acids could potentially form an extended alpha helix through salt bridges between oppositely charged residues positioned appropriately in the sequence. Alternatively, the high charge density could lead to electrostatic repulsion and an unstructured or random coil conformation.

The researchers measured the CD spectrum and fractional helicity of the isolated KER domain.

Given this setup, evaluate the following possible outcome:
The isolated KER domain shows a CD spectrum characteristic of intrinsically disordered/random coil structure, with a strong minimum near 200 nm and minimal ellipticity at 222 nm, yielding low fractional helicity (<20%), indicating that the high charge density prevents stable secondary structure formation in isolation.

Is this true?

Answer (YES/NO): NO